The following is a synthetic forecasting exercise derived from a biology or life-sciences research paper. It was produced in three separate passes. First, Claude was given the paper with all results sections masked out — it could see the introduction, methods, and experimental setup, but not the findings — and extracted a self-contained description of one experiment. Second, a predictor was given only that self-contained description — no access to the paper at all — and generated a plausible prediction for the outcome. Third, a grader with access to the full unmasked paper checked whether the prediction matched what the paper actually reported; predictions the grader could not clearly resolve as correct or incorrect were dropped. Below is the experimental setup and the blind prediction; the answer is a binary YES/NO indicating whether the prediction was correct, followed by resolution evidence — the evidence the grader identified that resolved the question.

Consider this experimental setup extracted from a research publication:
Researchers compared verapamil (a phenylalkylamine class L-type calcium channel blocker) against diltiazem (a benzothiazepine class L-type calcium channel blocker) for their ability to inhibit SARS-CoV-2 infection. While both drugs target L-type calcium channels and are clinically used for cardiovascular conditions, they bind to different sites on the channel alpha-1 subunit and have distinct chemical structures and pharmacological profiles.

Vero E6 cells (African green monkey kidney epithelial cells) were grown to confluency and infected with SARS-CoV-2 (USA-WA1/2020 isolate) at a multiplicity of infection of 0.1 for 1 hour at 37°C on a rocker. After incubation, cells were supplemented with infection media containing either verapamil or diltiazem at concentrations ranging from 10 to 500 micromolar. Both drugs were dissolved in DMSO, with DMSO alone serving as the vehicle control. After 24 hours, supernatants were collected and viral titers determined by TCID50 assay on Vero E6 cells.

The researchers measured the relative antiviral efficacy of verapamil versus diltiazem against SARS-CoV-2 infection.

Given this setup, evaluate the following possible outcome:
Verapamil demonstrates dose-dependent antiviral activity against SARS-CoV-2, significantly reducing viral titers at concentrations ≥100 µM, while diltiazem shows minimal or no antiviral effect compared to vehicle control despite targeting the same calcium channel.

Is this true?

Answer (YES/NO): YES